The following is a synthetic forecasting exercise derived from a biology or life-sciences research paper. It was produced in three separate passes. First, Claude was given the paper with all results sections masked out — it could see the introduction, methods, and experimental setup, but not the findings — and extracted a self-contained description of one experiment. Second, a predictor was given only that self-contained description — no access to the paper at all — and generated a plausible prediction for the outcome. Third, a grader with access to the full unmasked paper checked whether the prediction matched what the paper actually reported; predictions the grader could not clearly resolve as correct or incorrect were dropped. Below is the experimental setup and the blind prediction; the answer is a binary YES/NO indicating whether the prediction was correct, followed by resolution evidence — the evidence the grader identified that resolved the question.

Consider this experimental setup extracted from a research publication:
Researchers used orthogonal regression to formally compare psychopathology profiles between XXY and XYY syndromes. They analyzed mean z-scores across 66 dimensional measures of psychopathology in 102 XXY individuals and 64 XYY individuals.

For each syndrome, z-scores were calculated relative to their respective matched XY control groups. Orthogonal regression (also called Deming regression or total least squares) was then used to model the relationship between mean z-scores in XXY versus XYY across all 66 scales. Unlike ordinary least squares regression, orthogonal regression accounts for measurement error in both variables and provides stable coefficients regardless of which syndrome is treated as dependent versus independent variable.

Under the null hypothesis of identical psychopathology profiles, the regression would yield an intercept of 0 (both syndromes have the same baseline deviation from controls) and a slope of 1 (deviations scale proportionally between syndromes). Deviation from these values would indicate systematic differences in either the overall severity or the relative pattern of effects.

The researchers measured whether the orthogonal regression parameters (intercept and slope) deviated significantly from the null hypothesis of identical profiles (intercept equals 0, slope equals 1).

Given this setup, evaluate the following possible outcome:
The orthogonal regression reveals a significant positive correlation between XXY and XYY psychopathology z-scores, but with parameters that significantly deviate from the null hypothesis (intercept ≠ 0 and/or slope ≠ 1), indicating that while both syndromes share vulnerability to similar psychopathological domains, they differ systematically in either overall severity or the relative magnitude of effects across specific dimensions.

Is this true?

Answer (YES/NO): YES